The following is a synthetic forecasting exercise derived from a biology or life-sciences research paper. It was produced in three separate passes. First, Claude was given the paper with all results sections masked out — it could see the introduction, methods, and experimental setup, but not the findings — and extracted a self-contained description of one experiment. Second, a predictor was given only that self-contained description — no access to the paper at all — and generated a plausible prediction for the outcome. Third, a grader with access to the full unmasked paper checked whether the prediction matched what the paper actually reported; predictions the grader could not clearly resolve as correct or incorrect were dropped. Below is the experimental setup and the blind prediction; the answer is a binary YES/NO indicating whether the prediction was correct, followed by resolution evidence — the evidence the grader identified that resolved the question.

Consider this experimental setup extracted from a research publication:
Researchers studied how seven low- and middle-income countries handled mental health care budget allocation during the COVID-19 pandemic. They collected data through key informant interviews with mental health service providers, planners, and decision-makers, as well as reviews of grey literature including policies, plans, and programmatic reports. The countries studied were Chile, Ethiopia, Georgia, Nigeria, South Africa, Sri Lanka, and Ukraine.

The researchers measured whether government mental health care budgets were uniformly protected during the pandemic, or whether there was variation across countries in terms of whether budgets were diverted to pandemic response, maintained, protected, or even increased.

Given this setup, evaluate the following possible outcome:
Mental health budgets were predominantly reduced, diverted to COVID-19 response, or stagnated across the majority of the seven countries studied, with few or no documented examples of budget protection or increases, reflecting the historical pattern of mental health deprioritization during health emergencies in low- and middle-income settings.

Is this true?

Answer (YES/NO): NO